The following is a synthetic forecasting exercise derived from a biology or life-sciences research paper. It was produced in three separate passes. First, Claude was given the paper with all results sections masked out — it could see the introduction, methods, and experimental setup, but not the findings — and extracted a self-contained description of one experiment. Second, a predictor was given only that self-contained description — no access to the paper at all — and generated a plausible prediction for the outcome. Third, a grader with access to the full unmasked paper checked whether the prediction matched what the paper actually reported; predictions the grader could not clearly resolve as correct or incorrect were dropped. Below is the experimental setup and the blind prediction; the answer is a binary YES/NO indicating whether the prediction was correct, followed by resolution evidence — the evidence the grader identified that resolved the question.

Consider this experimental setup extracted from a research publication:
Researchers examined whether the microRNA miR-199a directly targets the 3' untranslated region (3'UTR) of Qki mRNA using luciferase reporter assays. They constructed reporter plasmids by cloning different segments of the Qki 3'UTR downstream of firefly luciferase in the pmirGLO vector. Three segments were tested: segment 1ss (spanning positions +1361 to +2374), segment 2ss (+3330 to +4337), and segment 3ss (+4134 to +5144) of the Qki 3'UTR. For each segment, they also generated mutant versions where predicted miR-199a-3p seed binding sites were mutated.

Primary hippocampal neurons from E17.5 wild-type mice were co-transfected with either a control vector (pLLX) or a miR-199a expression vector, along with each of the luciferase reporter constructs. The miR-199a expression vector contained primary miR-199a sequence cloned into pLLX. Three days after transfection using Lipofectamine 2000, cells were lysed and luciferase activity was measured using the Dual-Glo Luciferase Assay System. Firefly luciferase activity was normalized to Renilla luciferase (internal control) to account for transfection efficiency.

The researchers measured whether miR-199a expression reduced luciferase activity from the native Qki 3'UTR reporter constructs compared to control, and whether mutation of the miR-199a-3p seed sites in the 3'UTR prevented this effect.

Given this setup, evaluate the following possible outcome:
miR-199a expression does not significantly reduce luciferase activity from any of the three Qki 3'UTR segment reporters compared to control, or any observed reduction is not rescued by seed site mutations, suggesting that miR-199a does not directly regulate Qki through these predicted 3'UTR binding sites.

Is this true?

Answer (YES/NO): NO